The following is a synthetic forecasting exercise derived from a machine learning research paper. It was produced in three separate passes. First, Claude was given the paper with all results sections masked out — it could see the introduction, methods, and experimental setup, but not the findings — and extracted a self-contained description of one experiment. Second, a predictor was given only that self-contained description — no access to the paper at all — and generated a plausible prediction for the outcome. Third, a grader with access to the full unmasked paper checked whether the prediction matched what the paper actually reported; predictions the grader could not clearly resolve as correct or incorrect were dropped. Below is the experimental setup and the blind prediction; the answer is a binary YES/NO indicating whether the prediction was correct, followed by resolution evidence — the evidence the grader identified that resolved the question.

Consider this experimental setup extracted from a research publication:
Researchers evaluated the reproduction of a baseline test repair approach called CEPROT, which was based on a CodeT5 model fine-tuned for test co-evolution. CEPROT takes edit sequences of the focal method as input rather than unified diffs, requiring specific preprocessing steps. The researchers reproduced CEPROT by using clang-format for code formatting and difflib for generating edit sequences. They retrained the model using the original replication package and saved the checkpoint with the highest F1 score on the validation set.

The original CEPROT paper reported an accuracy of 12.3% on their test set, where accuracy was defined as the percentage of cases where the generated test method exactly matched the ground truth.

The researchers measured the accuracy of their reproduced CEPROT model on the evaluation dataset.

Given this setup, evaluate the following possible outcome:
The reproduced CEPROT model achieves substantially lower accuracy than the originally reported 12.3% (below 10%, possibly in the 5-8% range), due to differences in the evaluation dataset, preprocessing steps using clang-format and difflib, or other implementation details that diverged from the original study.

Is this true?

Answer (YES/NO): NO